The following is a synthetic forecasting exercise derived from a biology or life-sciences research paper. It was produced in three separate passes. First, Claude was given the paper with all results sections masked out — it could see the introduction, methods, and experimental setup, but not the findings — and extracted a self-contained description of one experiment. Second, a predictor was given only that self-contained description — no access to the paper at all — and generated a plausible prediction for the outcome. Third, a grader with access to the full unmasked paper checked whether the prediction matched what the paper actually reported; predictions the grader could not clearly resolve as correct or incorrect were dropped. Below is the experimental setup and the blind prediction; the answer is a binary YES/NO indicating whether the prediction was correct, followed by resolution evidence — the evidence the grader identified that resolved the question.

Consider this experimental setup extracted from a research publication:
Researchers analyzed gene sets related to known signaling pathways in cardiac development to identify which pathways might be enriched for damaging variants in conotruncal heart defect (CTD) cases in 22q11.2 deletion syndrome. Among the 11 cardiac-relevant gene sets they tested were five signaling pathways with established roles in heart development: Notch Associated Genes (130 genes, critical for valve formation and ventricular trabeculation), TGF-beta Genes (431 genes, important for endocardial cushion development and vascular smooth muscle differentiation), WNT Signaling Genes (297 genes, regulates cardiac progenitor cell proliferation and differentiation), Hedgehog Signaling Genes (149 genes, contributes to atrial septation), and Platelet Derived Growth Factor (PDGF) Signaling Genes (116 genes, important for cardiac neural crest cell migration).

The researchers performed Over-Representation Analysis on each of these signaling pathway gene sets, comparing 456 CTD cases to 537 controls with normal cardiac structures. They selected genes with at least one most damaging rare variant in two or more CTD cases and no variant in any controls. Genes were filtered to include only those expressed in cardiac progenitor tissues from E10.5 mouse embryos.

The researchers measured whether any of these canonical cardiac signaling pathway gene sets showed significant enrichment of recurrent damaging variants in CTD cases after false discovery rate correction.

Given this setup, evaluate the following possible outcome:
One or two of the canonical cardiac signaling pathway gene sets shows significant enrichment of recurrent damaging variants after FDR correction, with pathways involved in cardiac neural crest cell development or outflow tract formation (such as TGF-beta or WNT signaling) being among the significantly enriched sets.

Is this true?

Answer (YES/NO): NO